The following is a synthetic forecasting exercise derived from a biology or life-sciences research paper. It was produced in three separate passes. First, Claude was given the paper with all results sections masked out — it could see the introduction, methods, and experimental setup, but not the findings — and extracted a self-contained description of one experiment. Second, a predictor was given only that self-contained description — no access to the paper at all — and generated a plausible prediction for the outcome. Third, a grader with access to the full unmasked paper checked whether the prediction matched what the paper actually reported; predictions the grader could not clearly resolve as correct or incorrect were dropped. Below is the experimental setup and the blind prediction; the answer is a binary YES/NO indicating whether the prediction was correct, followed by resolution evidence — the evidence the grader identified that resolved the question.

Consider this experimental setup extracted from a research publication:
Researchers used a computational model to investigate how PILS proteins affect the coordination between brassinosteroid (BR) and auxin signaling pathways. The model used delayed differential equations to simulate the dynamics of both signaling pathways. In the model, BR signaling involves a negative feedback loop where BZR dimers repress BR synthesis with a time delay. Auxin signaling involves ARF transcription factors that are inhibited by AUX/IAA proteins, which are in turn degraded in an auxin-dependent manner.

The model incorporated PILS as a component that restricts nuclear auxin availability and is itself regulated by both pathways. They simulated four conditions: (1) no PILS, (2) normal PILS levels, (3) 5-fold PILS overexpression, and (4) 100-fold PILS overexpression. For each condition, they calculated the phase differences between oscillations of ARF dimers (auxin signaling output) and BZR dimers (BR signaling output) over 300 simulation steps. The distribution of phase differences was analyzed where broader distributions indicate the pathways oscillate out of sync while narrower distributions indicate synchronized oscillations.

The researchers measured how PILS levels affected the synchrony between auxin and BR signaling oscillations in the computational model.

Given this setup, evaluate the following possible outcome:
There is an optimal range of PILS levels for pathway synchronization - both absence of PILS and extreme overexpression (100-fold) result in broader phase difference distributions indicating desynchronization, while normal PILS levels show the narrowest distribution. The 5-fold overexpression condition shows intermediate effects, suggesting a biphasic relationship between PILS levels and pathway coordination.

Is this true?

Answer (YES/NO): YES